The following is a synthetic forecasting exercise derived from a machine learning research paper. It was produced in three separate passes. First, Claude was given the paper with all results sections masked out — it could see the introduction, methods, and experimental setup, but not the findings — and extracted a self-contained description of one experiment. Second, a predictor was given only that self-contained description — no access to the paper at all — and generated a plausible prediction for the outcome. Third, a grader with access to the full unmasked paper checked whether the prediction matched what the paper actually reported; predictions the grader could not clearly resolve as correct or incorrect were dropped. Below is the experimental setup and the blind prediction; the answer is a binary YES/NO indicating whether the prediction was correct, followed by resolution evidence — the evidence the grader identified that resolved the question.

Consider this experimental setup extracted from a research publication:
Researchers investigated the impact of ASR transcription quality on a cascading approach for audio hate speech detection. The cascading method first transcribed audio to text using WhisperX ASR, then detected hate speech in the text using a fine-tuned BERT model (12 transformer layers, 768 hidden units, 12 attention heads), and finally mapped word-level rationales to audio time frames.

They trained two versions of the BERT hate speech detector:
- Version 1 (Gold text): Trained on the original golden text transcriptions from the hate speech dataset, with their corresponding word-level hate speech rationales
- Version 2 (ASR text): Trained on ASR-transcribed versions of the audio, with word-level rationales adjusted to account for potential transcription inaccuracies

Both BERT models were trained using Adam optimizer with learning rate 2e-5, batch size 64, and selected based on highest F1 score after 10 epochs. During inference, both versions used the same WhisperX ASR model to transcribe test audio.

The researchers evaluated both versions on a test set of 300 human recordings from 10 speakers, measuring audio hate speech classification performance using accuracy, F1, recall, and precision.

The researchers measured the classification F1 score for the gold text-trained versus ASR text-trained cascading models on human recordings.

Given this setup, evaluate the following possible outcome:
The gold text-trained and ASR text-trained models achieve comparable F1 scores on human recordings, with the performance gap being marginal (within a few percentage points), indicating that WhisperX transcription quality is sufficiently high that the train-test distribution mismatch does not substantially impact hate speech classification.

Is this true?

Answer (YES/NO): NO